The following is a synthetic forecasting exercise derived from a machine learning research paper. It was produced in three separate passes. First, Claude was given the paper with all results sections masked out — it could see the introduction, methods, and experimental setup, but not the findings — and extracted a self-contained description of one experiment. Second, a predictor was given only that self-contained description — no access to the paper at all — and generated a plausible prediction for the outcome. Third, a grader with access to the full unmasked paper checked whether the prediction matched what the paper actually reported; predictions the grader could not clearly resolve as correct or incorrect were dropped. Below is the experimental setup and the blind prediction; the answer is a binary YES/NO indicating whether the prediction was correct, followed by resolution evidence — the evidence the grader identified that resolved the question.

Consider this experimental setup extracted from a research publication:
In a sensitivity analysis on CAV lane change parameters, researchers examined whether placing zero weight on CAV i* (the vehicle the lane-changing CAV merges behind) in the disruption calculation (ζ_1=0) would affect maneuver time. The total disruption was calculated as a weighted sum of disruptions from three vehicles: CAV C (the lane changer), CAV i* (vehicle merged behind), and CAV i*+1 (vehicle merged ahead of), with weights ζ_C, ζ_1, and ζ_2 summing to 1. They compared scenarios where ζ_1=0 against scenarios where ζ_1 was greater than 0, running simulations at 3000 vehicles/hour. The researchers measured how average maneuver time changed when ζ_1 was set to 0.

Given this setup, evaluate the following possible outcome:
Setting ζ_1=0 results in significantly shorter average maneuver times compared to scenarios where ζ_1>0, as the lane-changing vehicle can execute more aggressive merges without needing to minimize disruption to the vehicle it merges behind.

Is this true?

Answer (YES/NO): NO